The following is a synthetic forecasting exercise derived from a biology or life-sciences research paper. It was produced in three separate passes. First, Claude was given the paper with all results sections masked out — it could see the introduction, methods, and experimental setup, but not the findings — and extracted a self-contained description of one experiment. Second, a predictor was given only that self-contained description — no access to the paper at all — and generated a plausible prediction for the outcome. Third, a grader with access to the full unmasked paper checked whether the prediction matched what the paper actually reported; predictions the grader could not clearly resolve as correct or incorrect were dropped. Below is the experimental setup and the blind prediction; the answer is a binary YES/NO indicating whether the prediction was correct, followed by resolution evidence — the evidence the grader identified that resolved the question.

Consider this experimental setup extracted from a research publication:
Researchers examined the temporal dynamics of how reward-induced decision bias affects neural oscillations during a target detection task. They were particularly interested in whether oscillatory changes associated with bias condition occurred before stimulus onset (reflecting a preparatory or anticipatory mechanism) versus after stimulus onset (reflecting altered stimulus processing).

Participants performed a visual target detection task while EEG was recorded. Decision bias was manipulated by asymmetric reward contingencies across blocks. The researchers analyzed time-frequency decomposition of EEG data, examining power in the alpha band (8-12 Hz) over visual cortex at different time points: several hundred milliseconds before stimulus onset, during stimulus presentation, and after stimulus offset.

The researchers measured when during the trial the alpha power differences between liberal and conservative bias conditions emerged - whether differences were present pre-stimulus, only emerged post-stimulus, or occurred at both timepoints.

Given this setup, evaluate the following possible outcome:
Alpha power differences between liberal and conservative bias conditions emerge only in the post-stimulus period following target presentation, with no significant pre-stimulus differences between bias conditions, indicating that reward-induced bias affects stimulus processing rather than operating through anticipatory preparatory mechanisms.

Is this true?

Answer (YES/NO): NO